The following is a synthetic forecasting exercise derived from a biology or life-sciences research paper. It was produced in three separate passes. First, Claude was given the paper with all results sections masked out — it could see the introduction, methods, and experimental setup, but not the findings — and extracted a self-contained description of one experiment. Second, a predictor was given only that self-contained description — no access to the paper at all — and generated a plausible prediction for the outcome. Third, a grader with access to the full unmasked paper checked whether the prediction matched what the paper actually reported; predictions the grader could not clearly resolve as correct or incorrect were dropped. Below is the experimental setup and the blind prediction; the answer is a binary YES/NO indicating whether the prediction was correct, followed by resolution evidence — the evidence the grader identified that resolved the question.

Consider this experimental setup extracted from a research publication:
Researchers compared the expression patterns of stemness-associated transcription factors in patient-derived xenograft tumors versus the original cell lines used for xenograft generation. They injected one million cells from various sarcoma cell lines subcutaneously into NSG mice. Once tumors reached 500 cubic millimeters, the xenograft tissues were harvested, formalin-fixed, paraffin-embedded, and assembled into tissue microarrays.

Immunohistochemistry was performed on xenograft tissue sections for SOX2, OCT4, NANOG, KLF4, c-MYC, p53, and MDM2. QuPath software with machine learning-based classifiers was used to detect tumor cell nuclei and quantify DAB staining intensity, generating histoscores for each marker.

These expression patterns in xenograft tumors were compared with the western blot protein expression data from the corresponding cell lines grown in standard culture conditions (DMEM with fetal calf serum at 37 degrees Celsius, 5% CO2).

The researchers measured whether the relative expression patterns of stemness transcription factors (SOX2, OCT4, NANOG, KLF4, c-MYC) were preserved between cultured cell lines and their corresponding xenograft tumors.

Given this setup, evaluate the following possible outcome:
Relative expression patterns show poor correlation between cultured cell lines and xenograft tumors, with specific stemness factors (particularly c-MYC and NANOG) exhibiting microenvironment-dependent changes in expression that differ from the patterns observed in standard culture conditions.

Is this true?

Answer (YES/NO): NO